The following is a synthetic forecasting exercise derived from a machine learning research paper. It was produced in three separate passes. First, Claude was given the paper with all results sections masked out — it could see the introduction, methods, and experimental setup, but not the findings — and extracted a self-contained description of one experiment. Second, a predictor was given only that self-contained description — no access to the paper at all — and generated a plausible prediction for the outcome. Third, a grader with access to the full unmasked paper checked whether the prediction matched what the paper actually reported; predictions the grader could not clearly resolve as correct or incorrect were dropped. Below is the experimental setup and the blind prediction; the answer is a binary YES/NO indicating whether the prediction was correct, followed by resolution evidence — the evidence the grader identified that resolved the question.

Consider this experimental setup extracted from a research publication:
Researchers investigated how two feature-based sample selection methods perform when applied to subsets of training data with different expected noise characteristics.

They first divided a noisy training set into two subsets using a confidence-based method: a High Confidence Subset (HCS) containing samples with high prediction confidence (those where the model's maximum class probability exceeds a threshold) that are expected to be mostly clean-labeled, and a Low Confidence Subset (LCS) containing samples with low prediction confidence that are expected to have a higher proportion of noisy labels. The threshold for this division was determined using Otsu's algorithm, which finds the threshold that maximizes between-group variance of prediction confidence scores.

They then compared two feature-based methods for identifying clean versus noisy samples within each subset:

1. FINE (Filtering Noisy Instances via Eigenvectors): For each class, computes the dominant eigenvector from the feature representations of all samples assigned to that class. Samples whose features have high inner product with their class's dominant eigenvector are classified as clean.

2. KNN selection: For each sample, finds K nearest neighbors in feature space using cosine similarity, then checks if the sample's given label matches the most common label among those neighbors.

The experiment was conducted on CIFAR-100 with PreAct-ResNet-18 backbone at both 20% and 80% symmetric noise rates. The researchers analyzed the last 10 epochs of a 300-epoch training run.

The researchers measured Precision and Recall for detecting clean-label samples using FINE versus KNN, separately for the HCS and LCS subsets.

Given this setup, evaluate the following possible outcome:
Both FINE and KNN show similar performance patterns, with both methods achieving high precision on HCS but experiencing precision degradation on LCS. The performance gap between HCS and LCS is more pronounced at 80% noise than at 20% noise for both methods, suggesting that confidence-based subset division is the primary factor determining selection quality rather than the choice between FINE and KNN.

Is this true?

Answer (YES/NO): NO